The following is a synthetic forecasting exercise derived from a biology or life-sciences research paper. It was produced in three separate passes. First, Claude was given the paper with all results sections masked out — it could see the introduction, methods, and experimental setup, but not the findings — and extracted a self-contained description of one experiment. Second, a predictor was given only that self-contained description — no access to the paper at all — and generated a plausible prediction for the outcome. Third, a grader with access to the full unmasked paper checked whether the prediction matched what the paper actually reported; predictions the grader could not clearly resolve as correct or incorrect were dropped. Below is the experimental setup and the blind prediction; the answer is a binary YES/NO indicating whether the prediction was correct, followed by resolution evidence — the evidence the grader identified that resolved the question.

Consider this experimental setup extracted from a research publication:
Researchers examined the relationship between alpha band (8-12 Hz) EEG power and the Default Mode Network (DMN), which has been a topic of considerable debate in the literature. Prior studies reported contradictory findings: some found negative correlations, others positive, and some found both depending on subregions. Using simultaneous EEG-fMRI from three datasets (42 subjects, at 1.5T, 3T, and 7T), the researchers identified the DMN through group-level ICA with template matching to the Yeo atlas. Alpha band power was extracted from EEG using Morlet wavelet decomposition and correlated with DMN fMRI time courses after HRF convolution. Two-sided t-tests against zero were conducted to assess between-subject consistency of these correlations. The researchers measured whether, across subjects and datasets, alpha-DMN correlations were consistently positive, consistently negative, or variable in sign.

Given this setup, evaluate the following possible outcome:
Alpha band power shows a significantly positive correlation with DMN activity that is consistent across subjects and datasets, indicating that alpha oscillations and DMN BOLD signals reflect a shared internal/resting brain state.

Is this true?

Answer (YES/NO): YES